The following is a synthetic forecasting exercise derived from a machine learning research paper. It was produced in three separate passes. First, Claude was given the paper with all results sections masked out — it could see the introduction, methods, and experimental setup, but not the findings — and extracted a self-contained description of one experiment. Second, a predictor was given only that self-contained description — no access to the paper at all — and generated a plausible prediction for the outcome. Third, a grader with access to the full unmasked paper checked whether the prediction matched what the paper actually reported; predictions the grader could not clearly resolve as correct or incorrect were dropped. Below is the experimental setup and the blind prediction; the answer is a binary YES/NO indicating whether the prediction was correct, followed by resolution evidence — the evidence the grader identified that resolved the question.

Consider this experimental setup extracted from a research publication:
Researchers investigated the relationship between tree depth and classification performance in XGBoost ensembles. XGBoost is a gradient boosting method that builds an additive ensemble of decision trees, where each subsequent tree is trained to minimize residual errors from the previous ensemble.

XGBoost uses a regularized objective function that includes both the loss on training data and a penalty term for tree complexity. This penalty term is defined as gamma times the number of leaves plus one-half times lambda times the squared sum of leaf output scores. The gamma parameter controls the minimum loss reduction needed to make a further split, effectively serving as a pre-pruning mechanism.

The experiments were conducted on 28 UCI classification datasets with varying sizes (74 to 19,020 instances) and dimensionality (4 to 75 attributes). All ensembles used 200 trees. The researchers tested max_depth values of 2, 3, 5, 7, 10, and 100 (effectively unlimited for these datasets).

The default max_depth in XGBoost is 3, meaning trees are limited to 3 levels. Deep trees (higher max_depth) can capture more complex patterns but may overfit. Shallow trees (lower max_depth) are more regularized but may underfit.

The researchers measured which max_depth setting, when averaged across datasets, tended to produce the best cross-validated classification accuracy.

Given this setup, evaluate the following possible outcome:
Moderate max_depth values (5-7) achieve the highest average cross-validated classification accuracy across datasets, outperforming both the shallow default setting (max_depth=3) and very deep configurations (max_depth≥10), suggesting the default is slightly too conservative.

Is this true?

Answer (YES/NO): NO